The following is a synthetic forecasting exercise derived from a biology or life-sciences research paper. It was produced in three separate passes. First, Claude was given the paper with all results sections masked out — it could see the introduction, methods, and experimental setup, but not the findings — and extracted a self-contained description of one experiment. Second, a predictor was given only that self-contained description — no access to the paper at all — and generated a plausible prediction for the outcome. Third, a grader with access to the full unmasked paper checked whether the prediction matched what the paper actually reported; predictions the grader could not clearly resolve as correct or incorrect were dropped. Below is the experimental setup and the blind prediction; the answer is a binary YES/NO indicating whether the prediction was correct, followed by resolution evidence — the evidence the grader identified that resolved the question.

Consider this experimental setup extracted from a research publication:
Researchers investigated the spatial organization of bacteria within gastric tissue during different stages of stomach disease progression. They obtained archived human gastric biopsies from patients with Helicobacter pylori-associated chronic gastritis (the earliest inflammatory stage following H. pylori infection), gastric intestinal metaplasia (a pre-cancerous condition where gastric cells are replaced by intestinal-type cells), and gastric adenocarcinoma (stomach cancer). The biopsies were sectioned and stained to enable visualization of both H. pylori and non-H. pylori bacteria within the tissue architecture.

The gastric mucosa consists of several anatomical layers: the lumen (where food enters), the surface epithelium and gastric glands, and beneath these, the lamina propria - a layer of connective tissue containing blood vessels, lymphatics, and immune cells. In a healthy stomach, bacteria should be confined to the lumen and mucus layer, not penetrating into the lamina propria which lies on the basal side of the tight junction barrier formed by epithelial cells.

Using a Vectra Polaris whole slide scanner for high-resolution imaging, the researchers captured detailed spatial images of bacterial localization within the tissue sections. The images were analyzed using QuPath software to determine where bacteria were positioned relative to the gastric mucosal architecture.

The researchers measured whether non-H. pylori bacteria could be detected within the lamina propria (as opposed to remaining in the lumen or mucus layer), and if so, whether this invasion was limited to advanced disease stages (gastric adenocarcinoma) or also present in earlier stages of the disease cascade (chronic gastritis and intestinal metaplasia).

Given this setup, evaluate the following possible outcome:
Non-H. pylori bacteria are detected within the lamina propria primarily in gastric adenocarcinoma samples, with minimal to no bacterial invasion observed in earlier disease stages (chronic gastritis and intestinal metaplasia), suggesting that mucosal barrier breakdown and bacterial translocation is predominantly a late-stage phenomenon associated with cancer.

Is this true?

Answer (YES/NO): NO